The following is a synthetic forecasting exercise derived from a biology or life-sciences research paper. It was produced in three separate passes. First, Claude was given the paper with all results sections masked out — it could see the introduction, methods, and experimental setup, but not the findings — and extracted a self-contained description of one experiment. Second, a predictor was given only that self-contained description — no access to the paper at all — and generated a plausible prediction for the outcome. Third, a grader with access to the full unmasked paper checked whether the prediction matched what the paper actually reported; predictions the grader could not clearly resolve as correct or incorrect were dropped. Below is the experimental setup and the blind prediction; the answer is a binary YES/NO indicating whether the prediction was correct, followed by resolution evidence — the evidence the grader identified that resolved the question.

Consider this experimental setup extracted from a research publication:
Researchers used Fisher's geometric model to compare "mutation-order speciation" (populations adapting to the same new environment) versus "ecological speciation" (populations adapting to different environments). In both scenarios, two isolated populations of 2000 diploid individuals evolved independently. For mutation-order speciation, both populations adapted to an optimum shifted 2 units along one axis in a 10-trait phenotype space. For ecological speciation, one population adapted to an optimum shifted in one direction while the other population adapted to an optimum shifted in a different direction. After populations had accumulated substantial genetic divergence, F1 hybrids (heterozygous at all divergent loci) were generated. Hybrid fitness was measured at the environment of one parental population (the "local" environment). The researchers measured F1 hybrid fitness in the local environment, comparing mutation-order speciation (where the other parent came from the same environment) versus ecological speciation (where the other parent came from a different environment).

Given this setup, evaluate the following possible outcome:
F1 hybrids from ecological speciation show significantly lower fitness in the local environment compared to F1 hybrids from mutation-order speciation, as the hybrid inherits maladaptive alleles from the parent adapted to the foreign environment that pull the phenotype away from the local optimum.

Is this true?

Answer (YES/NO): YES